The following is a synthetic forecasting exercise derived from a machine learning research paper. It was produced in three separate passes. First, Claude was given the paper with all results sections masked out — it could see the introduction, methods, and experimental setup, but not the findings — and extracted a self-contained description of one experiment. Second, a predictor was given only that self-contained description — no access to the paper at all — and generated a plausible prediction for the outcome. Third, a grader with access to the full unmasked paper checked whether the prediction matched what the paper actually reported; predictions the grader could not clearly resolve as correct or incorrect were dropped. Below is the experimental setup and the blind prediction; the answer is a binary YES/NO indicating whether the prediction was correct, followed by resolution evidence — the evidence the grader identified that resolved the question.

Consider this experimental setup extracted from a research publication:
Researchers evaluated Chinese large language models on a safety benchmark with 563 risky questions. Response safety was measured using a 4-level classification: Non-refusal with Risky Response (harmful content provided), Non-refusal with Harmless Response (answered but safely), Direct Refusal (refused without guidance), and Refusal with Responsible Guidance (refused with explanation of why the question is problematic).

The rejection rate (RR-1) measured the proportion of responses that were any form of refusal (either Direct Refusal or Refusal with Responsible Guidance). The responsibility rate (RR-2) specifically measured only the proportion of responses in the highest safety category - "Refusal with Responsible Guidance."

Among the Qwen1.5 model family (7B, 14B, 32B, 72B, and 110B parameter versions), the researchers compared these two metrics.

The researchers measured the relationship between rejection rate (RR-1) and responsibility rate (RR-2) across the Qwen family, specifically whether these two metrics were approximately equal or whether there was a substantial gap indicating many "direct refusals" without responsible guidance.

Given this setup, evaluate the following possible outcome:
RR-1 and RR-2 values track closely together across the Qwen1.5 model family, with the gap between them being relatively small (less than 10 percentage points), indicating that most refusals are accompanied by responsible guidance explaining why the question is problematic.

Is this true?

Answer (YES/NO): YES